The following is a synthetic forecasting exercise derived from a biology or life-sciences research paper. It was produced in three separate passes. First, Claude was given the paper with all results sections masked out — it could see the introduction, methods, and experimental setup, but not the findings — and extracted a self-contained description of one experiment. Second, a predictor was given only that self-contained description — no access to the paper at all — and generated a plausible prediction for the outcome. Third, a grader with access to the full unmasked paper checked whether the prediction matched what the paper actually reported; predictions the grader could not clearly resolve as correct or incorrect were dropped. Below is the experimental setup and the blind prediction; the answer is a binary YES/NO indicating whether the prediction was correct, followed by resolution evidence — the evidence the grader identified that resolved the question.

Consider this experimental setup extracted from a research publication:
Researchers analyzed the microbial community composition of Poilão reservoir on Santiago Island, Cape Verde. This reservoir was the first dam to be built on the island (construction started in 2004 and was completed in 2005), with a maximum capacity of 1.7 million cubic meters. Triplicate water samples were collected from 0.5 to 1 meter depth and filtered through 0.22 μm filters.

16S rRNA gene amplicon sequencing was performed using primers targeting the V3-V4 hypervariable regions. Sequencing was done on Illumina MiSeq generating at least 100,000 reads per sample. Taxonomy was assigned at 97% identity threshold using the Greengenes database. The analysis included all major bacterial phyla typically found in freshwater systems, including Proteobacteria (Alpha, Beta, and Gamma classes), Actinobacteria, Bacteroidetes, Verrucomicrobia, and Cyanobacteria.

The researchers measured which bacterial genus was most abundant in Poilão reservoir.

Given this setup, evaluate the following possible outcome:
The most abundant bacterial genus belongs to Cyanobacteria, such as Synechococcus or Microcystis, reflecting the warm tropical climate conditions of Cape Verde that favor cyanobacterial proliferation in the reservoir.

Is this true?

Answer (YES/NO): NO